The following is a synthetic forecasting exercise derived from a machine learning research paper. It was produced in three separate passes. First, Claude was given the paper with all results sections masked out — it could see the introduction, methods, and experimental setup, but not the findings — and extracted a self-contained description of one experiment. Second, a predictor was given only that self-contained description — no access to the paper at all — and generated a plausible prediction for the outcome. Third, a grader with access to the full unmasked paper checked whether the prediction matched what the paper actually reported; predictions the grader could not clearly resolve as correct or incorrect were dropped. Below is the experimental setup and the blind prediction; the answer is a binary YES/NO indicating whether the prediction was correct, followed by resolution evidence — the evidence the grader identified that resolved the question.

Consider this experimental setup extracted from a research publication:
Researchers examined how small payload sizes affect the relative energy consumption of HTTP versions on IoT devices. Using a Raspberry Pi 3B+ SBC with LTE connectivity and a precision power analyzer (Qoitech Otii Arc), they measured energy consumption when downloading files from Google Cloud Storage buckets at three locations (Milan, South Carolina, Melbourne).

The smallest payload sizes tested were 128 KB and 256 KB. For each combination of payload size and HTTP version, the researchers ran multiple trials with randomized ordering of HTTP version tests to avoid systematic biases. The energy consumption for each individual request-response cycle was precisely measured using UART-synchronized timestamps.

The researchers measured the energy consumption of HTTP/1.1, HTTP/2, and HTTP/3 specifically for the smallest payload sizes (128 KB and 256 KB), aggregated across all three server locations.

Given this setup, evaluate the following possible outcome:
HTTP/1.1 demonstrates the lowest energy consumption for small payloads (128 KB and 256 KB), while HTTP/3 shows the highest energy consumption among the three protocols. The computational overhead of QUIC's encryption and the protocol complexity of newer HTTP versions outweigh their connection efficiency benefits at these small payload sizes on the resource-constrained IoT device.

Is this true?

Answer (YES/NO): NO